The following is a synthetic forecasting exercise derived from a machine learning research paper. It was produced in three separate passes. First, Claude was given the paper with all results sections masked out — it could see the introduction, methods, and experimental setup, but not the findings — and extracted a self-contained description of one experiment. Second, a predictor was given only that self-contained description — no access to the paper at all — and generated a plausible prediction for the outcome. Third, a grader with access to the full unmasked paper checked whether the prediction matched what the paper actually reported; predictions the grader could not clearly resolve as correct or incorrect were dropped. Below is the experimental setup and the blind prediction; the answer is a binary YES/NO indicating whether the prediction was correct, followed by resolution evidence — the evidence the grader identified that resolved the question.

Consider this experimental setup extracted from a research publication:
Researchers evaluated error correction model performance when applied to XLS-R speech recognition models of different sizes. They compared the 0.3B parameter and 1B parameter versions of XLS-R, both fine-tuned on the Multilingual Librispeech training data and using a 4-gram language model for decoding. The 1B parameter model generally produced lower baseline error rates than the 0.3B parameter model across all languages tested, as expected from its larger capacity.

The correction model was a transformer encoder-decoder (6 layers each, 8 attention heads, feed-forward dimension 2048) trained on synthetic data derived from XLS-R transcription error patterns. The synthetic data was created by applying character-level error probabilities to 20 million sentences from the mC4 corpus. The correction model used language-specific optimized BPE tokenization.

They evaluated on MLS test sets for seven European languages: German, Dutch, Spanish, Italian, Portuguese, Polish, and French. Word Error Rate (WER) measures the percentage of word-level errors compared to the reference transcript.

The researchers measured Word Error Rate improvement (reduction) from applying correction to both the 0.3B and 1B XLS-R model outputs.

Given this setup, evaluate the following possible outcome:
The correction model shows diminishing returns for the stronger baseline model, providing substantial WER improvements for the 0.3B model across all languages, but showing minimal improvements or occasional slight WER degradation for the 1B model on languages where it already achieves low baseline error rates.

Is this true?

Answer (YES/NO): NO